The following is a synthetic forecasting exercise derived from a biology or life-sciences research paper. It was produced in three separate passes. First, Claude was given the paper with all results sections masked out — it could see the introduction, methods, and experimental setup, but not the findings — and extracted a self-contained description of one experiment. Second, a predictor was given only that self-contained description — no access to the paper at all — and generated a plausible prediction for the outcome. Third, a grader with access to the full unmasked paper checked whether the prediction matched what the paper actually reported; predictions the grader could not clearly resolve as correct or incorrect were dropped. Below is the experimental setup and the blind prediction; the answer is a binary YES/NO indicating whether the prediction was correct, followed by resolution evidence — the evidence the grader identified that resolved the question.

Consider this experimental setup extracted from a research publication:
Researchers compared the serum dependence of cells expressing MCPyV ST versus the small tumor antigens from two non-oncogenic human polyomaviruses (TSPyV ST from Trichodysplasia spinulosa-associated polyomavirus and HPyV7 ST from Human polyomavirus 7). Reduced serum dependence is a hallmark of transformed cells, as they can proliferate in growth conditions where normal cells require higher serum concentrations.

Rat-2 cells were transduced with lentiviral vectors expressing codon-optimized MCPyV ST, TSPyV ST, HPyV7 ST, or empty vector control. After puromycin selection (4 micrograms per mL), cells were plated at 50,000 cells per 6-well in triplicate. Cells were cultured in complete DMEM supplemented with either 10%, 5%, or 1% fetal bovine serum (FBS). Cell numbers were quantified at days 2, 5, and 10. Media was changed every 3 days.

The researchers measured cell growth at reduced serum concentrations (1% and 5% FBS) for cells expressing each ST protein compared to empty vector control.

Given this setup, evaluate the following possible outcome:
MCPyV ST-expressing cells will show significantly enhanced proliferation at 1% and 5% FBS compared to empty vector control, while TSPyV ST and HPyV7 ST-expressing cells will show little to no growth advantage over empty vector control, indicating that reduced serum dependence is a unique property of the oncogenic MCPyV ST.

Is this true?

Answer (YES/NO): NO